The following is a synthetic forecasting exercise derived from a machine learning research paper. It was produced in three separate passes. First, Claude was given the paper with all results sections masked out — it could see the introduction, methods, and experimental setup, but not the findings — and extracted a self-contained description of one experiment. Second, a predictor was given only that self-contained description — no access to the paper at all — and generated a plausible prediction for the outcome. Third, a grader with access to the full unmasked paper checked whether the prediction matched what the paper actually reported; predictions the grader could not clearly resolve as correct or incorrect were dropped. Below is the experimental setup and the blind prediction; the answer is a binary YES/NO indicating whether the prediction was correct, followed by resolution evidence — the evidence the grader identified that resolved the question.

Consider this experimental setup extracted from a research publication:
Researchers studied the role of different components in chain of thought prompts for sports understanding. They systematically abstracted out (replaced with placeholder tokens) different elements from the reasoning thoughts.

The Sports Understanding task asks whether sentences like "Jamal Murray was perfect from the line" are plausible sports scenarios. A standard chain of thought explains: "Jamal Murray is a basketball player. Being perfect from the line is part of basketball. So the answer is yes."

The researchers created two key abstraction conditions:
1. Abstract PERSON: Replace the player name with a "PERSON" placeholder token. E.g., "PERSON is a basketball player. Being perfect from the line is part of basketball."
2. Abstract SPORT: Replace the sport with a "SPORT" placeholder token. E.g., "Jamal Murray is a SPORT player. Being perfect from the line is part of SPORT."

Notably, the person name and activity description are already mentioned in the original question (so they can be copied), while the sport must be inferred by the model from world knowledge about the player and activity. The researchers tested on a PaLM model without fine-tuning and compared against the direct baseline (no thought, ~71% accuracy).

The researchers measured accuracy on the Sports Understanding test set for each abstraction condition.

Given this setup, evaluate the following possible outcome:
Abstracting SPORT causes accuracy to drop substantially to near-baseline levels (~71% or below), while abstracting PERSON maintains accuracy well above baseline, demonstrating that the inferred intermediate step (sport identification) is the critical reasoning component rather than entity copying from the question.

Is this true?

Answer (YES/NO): YES